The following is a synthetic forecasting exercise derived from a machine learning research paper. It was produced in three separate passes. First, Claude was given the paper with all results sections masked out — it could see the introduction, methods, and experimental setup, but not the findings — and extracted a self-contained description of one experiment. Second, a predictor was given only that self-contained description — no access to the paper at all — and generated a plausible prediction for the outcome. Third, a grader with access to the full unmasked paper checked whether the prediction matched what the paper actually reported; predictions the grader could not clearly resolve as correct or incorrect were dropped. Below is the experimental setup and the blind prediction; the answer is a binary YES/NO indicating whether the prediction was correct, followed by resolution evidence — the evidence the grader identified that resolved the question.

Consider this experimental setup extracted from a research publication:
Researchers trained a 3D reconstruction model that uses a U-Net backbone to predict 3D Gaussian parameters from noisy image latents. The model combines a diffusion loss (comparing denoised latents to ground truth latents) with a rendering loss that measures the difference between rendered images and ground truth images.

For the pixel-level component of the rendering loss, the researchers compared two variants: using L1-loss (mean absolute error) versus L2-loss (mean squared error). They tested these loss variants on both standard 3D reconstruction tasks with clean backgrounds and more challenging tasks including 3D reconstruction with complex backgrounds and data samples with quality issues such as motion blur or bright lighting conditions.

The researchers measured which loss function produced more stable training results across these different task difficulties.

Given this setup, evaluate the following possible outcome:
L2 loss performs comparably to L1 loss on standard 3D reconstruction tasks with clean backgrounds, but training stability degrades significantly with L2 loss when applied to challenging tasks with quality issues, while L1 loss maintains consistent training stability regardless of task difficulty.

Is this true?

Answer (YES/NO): NO